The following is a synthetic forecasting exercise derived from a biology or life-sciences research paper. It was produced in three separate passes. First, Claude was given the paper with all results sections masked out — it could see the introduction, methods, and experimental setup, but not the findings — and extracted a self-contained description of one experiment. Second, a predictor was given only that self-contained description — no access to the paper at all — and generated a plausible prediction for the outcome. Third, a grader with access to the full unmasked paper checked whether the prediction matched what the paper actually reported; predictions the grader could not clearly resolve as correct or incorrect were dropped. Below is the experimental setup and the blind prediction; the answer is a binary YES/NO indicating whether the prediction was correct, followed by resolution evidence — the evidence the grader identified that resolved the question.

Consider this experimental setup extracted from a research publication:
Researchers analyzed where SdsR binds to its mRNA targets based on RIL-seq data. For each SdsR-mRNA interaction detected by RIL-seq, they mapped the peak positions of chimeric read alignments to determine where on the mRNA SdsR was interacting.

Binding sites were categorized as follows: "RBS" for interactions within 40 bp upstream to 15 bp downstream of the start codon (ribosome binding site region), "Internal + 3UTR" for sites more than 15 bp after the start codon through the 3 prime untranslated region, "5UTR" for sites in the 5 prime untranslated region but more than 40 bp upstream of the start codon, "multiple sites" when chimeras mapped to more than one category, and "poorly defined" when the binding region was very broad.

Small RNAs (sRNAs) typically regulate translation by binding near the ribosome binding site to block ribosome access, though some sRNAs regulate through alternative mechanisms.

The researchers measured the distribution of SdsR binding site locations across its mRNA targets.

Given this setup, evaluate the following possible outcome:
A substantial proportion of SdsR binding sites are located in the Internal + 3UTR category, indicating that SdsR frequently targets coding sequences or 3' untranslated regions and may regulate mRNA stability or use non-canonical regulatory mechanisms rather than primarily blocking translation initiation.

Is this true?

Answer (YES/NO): YES